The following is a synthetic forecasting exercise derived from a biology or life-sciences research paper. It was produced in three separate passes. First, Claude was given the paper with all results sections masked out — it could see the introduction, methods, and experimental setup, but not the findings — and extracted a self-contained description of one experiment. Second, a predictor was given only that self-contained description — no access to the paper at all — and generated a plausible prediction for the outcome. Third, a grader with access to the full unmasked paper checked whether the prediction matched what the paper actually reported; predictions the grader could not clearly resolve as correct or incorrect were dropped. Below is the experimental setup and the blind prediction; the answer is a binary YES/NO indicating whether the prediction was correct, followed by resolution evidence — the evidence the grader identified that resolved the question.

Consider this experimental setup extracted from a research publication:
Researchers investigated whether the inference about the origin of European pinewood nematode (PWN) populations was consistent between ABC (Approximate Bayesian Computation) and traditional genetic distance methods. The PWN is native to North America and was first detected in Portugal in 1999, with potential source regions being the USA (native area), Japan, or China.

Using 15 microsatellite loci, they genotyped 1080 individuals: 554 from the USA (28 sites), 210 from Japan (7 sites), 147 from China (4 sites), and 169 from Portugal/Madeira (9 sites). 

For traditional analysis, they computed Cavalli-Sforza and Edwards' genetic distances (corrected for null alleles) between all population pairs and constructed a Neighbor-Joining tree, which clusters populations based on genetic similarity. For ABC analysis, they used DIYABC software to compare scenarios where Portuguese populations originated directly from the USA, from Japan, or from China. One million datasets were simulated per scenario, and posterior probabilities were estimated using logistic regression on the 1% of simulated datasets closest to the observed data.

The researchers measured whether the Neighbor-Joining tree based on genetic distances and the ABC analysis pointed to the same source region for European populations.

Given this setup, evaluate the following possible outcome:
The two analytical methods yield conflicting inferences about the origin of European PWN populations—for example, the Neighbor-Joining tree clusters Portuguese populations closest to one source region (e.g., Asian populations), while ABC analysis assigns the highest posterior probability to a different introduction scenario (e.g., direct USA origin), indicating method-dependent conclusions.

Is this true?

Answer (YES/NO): YES